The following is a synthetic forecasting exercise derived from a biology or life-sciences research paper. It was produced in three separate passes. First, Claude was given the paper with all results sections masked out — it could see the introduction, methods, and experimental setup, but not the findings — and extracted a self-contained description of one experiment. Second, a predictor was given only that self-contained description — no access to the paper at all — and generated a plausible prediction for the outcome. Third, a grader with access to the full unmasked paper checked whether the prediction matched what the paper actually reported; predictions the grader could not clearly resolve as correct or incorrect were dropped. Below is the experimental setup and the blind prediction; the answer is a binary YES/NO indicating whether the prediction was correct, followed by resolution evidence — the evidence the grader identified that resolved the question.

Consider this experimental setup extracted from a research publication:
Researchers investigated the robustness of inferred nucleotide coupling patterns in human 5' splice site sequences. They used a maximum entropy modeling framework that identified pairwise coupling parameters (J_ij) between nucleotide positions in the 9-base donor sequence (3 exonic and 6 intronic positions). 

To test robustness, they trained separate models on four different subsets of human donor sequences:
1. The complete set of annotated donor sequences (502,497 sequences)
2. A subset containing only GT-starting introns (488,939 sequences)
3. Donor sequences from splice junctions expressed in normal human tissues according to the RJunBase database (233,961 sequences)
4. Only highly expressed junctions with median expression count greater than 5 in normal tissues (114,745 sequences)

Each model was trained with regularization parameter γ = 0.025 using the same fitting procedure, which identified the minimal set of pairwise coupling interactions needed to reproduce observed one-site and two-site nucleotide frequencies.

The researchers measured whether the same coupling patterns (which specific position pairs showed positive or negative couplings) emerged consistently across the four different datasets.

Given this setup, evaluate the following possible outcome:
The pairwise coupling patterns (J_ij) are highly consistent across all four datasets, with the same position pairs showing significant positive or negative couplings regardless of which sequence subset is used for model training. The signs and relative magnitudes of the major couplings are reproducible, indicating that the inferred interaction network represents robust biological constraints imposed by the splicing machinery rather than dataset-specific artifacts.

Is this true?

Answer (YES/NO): YES